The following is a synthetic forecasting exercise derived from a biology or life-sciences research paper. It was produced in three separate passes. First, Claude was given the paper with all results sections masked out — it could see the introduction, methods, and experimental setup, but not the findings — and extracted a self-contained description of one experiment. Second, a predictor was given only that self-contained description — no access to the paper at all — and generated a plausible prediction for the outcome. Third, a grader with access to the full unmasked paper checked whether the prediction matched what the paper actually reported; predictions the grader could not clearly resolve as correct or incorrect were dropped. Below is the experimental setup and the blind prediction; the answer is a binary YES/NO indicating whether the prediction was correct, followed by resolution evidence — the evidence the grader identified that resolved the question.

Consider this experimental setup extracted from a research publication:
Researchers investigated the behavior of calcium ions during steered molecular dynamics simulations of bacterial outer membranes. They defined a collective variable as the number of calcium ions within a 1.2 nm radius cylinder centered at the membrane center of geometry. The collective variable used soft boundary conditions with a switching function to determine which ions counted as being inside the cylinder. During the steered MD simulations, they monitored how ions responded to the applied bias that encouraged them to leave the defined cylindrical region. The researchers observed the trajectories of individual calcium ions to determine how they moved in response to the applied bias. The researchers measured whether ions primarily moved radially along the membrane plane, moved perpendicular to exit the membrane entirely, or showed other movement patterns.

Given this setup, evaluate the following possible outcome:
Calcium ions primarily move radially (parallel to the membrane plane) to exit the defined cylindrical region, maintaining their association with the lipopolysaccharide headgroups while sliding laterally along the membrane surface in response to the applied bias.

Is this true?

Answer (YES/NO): YES